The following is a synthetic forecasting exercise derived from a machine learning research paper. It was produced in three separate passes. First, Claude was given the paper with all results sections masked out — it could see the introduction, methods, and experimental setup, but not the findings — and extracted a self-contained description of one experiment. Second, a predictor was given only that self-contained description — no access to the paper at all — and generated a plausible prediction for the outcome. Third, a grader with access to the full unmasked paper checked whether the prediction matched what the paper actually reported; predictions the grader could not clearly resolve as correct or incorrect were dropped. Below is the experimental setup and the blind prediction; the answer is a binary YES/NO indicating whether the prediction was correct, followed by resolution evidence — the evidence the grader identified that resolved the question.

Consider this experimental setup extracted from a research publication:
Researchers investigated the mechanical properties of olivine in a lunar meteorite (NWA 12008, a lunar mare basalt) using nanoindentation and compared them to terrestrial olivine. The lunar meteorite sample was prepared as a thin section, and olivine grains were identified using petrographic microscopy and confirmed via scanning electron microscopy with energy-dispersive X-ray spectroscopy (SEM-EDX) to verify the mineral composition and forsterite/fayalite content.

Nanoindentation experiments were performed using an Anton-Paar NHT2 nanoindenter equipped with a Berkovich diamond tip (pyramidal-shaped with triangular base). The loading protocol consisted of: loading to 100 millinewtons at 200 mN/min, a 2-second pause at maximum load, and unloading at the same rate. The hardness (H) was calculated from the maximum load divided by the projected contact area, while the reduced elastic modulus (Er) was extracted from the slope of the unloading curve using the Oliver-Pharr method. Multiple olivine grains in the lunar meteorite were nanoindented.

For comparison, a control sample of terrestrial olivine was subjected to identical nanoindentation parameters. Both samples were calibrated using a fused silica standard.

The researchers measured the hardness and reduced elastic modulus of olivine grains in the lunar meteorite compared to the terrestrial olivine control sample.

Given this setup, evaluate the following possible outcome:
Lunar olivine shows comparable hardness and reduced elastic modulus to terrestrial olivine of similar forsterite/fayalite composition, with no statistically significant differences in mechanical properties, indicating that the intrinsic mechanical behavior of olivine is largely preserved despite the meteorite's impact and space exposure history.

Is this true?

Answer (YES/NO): NO